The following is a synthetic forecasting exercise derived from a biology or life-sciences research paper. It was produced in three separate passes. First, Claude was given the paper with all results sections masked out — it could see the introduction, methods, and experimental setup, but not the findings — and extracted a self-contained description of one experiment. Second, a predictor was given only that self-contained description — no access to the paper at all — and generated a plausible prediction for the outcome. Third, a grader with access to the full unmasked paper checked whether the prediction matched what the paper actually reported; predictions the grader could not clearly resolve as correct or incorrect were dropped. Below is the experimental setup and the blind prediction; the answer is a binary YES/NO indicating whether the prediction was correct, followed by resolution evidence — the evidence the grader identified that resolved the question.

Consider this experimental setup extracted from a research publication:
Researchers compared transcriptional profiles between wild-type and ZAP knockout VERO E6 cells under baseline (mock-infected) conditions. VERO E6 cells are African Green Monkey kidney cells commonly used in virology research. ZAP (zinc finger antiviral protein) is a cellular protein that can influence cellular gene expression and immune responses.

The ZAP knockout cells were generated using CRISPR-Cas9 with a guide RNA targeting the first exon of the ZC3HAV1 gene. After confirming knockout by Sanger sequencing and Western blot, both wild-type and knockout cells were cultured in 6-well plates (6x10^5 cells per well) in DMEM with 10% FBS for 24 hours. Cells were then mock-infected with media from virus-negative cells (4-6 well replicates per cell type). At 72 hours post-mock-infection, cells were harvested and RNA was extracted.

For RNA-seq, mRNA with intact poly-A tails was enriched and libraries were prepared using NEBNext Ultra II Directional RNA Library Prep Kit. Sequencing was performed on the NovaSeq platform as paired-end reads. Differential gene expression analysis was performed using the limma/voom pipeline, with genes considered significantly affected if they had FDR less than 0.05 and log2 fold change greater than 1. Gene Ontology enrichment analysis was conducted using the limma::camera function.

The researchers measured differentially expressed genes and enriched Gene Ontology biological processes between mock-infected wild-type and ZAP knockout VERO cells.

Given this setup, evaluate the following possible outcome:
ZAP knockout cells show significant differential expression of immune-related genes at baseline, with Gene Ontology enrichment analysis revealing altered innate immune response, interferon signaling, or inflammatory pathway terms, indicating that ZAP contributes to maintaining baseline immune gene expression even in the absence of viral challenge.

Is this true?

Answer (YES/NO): NO